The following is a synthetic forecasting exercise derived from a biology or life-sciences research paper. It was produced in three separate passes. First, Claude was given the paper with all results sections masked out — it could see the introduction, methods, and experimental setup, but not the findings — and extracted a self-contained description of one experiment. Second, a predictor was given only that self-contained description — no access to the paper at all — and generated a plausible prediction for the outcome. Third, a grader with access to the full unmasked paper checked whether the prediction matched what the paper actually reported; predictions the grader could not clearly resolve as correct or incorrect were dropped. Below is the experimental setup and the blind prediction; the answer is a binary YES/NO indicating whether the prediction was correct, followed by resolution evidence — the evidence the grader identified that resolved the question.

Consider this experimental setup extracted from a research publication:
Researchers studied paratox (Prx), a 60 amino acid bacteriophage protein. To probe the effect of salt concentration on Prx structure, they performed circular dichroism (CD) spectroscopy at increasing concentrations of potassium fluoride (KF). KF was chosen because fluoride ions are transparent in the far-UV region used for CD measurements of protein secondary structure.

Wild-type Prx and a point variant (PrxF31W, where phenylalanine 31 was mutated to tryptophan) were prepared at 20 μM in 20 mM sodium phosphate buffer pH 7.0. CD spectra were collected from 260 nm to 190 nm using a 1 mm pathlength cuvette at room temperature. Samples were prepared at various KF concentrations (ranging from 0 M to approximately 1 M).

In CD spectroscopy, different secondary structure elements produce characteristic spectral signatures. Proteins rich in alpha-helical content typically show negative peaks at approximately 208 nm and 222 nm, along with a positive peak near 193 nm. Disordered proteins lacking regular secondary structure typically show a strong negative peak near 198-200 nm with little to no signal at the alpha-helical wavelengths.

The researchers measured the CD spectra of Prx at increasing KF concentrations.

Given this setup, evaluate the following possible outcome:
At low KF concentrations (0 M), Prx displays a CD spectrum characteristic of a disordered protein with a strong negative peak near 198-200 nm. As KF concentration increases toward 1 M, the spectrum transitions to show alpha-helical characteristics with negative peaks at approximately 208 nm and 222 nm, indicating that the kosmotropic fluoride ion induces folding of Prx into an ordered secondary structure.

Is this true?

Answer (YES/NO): YES